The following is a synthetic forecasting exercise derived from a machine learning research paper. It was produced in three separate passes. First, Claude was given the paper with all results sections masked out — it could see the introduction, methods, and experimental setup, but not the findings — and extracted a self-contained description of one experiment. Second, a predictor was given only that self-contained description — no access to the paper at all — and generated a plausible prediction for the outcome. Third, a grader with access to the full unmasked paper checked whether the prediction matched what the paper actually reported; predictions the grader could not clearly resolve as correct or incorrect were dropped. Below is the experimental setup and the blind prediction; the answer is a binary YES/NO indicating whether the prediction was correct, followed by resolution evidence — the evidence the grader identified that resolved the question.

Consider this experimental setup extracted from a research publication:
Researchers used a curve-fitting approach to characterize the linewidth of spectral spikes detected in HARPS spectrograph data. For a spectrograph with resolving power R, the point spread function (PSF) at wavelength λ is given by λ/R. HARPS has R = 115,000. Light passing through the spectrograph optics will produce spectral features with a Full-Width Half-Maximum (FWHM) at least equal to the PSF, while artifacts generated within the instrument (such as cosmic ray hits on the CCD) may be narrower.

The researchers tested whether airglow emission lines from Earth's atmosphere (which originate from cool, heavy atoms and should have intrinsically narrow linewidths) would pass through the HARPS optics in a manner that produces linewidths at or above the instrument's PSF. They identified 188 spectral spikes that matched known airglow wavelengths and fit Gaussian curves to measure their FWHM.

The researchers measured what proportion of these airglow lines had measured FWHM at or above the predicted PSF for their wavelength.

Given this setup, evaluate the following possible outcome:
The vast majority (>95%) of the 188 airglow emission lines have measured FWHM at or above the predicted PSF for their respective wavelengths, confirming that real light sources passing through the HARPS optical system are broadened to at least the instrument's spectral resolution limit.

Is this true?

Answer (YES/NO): NO